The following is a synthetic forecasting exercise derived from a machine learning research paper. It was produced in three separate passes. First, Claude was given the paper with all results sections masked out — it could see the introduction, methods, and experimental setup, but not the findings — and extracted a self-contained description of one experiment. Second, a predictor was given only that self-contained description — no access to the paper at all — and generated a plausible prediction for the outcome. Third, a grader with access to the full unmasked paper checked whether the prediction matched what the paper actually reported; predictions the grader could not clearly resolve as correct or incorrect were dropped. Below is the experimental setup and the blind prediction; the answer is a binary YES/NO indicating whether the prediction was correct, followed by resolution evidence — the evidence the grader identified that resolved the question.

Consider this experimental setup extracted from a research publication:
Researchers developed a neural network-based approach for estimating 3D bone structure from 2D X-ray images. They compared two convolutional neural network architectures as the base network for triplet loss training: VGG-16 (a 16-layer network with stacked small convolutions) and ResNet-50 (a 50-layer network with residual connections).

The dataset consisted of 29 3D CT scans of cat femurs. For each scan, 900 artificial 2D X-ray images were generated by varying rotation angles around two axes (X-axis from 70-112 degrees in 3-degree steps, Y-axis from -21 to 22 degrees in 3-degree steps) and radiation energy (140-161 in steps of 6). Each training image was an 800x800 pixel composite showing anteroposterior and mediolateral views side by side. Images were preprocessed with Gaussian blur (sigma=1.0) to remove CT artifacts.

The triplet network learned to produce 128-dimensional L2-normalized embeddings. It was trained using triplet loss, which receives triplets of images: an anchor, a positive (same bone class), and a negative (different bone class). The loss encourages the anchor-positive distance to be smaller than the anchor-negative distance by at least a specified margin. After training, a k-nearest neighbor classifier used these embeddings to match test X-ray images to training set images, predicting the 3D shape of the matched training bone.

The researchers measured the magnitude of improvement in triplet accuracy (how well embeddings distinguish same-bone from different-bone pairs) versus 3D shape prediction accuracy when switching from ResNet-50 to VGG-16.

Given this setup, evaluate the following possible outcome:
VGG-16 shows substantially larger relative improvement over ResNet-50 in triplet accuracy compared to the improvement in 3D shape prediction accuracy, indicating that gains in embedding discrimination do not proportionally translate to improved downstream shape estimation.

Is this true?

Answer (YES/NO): NO